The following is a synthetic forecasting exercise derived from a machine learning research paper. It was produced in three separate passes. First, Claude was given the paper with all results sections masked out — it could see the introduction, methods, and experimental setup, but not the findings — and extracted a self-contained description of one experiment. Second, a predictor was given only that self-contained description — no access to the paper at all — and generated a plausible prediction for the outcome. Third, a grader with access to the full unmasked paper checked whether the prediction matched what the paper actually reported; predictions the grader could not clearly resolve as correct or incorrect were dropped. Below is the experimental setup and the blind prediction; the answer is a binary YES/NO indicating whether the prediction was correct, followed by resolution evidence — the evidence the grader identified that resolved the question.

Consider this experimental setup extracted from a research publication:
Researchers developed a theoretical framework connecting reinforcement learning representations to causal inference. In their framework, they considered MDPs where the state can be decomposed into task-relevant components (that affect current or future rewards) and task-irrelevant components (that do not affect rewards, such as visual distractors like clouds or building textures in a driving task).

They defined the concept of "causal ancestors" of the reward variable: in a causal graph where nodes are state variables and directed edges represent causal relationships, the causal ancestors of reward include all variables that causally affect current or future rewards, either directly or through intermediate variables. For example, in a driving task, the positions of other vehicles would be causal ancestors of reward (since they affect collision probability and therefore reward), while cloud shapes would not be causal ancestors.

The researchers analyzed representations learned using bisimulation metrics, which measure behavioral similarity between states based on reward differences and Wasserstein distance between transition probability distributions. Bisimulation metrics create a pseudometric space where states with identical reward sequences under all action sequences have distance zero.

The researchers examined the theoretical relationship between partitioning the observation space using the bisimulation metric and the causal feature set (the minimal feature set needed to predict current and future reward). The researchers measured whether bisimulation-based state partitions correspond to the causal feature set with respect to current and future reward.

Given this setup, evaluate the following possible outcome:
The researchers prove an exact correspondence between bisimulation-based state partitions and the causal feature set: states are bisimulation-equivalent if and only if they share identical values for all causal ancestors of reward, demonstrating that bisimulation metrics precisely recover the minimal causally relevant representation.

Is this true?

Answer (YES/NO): YES